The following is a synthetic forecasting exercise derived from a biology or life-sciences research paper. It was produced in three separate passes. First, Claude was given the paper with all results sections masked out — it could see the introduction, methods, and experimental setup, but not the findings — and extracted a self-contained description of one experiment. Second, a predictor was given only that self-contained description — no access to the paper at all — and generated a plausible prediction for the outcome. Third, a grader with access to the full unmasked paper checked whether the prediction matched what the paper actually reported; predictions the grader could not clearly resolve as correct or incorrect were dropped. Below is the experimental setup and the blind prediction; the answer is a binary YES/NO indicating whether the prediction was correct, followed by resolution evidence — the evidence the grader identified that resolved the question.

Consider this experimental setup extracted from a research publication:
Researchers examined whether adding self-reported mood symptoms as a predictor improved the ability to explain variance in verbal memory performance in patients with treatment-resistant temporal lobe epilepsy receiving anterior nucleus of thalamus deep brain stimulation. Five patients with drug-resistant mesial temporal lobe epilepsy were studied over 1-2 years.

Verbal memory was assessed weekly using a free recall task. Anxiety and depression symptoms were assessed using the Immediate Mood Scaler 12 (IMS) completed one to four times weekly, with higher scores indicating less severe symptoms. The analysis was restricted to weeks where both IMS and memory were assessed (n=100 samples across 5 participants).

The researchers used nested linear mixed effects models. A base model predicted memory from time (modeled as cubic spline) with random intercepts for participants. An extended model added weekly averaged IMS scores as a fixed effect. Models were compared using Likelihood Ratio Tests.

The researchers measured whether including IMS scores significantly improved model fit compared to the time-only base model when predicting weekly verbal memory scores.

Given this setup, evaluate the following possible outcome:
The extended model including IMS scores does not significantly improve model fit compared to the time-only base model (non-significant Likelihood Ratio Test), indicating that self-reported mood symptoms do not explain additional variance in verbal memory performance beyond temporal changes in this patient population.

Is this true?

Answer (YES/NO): YES